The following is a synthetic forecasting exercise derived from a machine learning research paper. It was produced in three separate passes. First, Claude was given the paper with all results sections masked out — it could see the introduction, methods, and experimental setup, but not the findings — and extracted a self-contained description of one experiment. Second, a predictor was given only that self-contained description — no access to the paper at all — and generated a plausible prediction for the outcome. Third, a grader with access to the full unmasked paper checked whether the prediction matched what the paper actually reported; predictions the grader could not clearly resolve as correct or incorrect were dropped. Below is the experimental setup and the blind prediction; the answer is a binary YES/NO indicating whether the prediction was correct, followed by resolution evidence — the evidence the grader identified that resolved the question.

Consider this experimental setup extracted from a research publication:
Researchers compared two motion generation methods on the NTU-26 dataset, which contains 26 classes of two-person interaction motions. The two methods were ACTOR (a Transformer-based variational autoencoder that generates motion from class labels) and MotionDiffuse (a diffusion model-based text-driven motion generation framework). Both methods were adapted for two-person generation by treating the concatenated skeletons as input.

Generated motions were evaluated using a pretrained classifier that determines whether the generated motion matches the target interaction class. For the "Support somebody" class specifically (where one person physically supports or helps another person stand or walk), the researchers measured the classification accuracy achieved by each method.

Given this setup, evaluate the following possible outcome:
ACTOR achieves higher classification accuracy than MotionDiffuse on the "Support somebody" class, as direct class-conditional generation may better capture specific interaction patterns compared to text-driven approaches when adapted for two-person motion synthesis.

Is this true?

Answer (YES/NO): YES